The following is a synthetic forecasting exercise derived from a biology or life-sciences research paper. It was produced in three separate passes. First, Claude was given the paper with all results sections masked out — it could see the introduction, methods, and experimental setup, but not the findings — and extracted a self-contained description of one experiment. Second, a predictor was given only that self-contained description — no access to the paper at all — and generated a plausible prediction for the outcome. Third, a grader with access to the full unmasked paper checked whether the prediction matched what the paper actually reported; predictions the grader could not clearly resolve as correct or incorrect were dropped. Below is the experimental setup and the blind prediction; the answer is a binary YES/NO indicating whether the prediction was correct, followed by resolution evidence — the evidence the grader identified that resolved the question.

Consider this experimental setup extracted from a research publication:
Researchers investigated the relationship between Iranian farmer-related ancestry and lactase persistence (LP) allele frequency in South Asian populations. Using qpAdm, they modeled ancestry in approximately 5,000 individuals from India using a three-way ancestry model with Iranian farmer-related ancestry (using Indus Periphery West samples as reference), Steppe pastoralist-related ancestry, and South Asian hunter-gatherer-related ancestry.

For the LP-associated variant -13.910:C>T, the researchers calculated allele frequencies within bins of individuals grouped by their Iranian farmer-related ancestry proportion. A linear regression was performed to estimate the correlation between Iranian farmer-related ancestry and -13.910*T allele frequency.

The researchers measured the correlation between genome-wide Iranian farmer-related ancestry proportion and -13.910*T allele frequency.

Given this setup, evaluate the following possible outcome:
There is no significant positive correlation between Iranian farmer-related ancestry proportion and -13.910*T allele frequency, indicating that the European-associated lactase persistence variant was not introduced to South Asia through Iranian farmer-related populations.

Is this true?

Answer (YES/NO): NO